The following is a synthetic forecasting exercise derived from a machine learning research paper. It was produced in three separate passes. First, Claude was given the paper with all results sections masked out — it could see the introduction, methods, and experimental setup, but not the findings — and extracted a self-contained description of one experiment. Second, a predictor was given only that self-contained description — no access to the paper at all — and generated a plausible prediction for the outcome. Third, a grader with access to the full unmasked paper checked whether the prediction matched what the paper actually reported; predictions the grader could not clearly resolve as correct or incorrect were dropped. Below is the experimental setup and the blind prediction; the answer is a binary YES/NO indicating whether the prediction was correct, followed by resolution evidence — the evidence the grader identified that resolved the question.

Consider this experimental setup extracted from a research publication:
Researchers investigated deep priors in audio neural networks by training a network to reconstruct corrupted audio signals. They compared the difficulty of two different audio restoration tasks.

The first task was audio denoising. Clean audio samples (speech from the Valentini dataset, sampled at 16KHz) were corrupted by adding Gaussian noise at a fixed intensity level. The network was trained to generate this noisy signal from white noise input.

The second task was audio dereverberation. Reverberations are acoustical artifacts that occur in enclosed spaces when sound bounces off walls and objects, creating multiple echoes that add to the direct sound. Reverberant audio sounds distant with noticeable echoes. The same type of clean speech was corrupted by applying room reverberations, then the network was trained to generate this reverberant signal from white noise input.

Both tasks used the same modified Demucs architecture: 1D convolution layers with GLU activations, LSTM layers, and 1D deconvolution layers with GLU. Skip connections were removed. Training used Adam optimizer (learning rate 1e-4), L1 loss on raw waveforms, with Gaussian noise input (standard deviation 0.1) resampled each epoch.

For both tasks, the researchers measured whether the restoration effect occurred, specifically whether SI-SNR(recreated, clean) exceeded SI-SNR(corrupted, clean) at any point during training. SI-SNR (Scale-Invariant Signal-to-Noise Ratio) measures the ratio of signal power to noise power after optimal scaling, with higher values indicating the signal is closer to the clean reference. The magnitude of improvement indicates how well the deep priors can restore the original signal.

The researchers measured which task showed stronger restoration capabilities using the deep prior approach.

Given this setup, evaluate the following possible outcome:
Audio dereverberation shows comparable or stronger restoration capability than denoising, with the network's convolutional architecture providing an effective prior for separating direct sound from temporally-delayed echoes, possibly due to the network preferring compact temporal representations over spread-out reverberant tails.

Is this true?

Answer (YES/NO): NO